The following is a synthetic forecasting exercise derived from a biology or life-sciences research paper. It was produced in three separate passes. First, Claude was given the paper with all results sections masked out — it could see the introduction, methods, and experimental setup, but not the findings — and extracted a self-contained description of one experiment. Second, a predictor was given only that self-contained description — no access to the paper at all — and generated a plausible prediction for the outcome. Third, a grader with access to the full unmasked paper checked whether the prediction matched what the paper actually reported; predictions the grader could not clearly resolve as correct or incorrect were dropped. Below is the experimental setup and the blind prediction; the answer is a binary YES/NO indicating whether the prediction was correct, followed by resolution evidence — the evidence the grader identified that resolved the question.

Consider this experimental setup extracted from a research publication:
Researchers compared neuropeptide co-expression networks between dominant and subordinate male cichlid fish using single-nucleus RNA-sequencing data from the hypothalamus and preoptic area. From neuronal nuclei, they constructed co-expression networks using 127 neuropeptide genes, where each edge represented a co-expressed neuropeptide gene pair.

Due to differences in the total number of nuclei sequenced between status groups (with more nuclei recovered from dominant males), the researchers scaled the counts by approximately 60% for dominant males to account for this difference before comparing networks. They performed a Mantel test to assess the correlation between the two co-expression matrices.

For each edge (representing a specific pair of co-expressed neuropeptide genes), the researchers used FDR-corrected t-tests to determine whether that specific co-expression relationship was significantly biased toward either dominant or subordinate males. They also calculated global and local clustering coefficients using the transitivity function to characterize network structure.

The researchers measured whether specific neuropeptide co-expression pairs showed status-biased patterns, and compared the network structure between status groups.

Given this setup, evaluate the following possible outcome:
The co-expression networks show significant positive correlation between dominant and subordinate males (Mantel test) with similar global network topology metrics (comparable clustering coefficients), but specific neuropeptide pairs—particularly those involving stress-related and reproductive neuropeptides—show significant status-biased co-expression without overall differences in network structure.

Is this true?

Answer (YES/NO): NO